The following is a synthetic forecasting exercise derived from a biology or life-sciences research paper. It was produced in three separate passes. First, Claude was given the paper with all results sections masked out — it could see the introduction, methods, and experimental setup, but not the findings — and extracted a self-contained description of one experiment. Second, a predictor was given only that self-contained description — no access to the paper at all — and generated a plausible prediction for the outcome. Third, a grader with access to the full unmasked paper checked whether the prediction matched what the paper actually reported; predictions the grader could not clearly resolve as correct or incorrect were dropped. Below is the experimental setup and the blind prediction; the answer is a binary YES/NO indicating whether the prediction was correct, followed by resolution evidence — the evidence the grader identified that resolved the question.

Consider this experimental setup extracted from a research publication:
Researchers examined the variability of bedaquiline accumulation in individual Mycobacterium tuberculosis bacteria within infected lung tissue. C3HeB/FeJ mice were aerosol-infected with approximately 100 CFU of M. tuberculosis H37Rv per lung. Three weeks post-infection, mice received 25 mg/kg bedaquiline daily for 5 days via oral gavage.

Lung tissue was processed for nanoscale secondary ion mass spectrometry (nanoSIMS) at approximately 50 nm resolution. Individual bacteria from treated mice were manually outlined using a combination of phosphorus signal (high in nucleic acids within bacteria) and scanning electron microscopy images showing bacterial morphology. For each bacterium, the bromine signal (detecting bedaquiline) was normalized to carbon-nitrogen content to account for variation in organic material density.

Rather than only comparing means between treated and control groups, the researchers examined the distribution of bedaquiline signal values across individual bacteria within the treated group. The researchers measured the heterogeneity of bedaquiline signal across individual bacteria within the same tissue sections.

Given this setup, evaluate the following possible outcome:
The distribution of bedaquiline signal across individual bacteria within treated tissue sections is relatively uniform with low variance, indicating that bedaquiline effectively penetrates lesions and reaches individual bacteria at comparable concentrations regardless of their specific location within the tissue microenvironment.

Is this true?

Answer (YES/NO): NO